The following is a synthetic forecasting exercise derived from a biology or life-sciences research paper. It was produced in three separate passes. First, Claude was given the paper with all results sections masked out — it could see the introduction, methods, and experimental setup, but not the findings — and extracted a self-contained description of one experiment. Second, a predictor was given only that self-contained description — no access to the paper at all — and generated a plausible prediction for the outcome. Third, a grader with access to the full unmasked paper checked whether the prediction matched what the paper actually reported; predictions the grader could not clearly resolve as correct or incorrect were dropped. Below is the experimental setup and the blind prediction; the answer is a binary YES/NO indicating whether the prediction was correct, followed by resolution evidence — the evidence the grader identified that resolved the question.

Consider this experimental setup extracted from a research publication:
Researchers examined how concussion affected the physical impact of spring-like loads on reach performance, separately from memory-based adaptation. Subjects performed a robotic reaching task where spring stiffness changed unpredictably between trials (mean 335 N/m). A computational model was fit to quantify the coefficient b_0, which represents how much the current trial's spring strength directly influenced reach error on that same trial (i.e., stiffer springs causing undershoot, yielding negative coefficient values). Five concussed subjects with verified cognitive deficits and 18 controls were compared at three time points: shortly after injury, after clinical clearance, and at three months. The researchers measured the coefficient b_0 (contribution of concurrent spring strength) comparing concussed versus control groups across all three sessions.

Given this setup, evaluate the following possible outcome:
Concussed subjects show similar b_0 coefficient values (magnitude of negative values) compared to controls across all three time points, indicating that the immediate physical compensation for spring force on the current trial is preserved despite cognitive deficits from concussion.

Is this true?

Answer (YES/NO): NO